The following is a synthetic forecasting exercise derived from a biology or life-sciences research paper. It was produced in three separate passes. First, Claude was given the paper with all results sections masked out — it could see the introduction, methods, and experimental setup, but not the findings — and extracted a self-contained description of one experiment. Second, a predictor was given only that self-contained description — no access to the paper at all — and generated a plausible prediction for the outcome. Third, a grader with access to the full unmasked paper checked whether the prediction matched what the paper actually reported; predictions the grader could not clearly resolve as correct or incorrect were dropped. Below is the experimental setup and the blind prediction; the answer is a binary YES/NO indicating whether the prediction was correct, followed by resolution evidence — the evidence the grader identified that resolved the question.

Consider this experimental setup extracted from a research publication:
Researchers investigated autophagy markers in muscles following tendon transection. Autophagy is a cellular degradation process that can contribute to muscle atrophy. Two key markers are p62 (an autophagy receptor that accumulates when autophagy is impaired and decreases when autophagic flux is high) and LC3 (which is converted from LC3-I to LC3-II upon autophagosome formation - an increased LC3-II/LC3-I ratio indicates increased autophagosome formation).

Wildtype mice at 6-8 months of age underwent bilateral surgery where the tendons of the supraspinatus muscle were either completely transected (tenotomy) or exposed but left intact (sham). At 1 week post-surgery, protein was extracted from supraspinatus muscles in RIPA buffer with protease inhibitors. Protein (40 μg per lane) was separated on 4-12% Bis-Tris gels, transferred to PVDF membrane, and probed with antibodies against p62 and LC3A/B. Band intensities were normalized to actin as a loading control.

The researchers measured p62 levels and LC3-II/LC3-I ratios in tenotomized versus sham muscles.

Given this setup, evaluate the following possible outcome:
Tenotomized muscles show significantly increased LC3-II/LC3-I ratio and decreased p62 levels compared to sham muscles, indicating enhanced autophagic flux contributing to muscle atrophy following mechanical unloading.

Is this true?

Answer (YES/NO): NO